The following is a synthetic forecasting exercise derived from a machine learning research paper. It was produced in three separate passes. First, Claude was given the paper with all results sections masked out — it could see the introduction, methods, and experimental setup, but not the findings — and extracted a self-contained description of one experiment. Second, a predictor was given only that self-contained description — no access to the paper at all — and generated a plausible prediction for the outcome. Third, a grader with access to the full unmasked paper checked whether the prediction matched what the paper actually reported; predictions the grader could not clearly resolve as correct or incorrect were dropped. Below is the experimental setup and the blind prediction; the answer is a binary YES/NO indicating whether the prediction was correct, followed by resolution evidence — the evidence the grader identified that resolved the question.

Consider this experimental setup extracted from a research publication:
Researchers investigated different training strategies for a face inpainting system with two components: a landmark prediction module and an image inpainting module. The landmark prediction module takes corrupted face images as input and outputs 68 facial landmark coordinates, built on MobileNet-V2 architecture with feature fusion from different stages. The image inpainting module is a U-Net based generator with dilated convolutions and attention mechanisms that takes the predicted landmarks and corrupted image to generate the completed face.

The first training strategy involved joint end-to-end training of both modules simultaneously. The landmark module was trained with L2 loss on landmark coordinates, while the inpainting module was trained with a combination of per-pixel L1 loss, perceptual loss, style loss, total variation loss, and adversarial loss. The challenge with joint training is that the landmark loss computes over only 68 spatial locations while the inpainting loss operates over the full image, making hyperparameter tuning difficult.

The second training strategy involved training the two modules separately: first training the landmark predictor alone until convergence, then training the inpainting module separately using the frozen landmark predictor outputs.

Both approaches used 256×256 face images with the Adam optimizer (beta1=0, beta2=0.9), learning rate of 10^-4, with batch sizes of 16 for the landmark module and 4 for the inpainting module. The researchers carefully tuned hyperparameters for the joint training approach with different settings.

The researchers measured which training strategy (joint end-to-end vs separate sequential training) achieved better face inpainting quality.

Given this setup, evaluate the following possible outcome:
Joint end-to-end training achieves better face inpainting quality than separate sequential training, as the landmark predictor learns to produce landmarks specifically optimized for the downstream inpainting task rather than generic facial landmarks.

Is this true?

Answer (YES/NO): NO